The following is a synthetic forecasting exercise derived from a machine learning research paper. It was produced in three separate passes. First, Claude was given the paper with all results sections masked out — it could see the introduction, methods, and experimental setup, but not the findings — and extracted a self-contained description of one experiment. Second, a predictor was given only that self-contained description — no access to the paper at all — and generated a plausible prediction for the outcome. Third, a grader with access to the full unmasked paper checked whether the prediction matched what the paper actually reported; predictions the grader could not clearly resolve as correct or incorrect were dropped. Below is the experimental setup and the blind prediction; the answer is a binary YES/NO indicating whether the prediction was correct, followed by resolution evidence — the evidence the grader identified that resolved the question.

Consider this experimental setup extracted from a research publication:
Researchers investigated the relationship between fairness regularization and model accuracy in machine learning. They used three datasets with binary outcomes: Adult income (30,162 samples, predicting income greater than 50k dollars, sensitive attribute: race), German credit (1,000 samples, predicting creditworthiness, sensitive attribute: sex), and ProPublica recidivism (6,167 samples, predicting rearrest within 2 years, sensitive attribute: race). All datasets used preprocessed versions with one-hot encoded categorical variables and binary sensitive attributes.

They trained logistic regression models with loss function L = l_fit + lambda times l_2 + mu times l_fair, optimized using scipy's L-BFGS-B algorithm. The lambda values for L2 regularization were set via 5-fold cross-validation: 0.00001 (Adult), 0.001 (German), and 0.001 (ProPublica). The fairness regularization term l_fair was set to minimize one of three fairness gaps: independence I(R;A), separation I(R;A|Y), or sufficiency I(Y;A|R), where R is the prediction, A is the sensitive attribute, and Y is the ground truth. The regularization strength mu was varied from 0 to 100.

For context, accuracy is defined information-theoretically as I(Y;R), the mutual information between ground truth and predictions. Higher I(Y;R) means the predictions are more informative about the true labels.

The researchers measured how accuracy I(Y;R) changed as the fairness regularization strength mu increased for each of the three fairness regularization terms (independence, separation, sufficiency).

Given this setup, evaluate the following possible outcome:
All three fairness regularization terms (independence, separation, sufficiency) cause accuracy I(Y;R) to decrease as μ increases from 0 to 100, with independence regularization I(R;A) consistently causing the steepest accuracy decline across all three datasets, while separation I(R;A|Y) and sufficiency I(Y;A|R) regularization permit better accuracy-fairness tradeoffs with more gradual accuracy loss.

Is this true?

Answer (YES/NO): NO